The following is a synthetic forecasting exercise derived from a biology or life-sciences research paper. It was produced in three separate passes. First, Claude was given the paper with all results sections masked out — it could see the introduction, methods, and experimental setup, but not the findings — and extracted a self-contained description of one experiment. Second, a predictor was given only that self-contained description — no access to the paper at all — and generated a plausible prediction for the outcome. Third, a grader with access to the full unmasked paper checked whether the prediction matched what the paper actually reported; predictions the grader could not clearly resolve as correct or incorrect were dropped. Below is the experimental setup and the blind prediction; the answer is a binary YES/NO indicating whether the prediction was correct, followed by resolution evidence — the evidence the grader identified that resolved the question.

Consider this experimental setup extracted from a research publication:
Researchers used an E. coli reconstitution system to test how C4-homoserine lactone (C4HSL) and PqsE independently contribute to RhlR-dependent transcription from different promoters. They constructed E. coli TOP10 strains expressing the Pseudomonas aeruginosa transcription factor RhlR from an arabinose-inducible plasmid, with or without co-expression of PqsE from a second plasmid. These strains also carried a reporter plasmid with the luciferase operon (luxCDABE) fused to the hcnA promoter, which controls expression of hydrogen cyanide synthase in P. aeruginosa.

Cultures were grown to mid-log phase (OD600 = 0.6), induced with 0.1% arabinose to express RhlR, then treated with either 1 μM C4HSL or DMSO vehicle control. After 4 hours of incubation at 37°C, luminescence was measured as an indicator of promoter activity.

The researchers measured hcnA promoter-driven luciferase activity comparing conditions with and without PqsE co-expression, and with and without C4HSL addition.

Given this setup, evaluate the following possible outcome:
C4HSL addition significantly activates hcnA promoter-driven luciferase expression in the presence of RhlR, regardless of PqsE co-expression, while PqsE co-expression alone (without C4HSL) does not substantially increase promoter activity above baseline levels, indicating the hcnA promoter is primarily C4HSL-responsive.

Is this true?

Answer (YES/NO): NO